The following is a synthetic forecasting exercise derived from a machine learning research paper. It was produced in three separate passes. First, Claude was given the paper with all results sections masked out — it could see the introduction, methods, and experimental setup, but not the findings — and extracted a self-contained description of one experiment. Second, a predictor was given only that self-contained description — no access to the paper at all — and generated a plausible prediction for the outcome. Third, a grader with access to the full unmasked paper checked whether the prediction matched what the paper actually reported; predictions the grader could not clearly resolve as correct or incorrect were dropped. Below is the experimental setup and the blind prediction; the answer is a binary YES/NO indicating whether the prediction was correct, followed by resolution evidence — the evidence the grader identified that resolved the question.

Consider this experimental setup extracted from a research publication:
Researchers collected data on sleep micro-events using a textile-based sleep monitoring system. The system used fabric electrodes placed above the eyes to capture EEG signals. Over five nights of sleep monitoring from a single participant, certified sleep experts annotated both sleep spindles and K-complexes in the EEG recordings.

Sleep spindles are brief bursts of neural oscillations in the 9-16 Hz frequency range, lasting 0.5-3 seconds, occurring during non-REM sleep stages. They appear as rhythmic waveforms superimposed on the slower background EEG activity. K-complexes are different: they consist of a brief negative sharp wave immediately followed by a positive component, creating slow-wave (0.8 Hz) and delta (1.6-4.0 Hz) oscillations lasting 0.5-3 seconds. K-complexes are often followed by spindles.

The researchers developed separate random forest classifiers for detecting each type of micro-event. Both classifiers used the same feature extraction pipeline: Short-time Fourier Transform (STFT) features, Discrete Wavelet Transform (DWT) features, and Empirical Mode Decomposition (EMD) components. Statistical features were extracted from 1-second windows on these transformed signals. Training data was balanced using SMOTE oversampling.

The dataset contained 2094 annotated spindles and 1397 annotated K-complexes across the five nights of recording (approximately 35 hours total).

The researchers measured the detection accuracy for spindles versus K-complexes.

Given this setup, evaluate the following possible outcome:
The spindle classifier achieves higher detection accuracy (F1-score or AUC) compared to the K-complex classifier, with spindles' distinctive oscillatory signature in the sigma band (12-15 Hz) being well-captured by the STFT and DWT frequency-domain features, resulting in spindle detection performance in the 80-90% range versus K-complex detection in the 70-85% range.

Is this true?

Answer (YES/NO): NO